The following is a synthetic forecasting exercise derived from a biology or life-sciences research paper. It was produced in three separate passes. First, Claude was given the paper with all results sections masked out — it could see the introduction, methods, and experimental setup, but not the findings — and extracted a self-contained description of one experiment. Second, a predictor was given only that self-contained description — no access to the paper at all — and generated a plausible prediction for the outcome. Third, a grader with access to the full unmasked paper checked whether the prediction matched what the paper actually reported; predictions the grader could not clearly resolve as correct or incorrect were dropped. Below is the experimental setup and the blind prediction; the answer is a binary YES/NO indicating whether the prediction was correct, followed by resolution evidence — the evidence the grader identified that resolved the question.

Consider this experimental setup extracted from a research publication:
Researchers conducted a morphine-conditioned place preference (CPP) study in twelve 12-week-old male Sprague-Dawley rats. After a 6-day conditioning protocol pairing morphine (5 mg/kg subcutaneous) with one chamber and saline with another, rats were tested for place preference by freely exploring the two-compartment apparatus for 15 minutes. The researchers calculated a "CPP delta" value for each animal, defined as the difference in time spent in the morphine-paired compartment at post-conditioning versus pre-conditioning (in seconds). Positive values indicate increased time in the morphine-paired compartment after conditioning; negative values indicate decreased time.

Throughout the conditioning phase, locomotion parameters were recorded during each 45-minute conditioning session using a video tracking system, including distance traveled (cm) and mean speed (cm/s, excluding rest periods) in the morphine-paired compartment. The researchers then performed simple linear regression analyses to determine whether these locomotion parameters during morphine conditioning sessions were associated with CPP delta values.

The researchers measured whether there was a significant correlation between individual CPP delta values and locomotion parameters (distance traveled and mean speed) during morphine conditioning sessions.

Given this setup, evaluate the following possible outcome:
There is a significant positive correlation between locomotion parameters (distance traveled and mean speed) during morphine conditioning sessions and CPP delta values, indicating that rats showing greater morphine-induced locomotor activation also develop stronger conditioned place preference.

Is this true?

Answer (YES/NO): NO